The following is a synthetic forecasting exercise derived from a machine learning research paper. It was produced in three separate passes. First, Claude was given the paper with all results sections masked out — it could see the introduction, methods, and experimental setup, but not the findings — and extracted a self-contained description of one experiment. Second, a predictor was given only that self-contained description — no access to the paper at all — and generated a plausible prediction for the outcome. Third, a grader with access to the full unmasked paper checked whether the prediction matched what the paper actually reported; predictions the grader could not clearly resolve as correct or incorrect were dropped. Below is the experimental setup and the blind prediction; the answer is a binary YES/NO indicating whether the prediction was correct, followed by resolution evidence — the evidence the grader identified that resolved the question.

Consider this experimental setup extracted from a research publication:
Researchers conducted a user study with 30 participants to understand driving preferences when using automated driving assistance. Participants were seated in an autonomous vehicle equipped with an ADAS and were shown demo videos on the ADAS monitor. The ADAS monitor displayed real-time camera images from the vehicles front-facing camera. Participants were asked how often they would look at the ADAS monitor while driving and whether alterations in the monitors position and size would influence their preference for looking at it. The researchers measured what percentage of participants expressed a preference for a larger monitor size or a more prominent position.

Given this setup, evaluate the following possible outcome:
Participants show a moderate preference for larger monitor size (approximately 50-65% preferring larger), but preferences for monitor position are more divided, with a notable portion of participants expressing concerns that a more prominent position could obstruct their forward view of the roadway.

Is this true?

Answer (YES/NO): NO